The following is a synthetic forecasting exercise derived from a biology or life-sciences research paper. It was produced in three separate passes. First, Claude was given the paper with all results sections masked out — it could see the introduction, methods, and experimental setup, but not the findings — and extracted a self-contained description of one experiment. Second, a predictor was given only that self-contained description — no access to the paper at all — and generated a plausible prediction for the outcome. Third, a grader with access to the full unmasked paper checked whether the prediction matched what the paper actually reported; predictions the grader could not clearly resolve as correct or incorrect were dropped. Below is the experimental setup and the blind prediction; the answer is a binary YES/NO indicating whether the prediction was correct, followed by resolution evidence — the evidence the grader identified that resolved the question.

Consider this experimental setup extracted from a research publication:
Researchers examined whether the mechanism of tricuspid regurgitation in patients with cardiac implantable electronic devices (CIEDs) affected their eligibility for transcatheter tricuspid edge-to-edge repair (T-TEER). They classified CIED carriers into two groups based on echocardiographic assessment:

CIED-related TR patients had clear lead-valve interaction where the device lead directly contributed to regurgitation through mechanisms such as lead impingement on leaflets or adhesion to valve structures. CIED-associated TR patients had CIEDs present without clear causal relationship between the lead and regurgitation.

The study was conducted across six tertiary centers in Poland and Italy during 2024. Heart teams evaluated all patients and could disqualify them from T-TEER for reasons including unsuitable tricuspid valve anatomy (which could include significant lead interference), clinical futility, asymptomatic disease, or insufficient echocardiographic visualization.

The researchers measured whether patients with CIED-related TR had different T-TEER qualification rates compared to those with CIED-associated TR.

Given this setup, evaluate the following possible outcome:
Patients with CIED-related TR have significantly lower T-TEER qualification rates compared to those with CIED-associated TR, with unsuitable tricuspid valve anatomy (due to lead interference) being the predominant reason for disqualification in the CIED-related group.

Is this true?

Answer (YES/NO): NO